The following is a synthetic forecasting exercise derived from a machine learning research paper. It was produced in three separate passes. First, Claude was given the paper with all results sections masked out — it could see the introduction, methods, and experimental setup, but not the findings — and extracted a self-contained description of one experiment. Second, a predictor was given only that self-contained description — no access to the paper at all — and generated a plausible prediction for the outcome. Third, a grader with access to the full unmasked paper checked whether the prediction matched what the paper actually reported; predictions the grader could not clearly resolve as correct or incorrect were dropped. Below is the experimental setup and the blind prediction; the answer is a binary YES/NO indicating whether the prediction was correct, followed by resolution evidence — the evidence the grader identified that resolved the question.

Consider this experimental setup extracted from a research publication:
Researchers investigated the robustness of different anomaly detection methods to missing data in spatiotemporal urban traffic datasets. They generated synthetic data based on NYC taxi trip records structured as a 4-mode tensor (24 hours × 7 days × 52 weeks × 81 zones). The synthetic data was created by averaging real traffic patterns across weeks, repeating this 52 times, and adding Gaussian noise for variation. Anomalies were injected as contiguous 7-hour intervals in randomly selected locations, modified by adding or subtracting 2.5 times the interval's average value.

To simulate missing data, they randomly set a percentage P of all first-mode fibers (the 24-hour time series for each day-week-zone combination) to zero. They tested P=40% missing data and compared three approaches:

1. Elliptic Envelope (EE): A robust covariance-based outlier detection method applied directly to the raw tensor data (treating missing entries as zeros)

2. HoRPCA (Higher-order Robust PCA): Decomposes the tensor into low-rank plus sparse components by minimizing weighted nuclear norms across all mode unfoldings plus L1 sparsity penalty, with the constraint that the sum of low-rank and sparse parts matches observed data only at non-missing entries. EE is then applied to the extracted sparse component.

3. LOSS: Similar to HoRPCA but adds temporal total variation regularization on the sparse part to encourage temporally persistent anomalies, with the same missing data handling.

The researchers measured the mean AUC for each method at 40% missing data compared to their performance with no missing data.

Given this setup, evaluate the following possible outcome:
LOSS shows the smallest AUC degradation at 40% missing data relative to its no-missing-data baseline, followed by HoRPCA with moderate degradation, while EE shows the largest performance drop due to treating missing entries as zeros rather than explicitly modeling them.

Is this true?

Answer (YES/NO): NO